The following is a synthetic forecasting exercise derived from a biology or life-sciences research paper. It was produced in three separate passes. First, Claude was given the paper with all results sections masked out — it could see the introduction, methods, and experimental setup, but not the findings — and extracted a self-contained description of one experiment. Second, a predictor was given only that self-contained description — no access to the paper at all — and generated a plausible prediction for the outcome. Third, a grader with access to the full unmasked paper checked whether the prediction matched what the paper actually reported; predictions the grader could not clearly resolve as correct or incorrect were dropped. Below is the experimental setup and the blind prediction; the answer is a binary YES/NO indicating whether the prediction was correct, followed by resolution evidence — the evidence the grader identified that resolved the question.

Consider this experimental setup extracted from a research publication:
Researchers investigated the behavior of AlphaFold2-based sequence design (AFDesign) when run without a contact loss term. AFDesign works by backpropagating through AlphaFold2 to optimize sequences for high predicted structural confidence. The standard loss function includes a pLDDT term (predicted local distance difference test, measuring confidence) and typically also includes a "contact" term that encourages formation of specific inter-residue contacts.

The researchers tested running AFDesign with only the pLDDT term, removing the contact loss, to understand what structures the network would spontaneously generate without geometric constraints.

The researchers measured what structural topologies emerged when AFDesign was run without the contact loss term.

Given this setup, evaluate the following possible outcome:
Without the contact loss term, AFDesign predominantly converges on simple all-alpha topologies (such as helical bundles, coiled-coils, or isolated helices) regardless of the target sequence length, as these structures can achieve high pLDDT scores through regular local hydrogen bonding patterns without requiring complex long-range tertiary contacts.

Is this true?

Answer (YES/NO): YES